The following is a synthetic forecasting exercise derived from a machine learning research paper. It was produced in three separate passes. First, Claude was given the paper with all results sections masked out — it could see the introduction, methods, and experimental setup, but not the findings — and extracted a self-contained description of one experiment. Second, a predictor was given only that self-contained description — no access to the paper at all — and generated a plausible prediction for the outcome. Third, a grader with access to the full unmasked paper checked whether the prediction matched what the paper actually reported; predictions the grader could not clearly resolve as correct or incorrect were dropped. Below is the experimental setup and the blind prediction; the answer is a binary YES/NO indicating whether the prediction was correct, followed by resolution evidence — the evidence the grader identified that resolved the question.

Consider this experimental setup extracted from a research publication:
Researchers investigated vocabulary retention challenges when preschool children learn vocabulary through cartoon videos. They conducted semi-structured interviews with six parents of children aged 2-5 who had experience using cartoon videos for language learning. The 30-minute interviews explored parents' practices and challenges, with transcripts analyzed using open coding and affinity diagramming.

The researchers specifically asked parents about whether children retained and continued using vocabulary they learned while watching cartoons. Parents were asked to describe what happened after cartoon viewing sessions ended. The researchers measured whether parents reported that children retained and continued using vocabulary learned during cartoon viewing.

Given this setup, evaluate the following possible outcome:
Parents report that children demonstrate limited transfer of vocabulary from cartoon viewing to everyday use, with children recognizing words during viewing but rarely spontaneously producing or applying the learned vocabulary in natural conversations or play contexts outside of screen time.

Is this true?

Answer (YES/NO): YES